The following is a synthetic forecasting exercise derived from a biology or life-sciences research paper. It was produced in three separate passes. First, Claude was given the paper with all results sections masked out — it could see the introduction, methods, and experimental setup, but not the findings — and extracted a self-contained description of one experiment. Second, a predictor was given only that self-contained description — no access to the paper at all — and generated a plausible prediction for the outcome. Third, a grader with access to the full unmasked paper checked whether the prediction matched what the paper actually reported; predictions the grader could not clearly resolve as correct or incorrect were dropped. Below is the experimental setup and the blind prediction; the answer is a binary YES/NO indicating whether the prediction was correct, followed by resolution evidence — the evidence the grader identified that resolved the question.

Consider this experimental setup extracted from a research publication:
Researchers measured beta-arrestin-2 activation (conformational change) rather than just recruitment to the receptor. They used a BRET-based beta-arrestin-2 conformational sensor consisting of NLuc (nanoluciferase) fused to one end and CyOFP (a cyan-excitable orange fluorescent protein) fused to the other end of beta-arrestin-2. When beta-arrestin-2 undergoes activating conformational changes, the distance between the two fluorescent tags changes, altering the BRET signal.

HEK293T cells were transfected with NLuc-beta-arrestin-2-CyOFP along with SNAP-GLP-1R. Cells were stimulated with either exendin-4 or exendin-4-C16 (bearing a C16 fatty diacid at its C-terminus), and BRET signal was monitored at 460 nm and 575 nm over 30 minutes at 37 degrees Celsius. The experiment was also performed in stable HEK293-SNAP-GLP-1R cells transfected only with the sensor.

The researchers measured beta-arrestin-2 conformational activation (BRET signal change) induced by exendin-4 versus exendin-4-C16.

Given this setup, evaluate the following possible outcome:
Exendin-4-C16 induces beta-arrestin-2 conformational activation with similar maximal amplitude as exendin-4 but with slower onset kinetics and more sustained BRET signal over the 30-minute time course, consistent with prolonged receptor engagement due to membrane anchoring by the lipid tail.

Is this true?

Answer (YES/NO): NO